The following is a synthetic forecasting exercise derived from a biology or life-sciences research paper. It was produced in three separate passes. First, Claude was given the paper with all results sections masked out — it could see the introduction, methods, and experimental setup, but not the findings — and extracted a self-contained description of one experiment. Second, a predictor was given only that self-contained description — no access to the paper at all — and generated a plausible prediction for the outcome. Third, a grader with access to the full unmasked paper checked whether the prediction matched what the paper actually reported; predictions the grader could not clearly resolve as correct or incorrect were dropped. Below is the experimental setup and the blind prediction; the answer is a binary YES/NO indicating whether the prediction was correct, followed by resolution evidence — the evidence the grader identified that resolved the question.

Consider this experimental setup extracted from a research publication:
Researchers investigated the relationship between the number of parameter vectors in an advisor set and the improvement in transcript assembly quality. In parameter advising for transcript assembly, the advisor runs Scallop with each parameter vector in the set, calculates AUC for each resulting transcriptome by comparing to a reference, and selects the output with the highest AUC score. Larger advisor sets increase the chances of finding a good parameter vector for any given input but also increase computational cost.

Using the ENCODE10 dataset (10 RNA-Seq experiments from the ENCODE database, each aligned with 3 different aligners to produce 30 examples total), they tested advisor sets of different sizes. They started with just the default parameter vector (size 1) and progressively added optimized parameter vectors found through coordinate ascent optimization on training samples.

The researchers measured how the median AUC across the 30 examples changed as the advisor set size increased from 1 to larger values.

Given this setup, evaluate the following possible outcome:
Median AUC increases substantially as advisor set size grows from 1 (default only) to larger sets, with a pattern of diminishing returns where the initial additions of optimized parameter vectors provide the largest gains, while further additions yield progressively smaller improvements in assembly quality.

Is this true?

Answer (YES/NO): NO